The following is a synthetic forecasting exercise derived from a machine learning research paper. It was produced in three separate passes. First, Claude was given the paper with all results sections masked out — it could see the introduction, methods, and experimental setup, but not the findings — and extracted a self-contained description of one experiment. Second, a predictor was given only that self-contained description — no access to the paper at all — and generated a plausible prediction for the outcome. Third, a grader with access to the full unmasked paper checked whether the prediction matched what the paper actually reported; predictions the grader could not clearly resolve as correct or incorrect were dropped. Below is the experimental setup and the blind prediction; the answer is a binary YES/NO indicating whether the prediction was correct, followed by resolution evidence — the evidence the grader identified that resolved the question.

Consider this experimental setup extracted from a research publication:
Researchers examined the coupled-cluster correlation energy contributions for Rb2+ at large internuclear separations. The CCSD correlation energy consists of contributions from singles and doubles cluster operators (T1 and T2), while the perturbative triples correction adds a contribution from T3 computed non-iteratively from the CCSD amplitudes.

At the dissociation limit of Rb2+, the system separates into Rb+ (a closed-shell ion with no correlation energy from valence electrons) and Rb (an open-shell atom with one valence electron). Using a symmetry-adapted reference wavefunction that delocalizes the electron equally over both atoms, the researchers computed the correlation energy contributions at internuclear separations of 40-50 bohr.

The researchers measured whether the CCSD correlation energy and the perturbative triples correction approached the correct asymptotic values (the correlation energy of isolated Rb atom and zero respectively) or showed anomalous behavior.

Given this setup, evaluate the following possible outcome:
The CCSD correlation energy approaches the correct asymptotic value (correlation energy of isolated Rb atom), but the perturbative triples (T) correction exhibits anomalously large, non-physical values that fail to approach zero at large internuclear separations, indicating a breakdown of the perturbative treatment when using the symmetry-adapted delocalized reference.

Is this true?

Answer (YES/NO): NO